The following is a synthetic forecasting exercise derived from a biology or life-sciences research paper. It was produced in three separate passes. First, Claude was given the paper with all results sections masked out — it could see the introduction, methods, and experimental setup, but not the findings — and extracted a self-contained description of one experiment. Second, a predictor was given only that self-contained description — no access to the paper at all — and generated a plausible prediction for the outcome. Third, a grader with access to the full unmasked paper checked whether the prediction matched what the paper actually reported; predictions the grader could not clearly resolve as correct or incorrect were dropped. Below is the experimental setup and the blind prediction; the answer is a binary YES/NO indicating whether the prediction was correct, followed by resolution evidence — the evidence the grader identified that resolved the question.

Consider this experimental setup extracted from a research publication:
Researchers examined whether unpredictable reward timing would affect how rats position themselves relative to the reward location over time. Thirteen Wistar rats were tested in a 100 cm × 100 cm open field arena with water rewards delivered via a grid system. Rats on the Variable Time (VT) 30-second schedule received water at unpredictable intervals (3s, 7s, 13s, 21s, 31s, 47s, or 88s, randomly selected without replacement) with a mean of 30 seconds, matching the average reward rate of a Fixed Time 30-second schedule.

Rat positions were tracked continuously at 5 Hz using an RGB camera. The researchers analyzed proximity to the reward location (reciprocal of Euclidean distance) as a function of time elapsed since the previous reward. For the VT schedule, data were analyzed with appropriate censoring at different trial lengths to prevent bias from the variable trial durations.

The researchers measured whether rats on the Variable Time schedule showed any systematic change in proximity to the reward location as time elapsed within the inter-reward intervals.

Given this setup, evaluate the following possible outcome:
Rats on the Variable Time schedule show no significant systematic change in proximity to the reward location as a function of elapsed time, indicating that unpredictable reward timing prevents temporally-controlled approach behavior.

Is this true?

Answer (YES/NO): NO